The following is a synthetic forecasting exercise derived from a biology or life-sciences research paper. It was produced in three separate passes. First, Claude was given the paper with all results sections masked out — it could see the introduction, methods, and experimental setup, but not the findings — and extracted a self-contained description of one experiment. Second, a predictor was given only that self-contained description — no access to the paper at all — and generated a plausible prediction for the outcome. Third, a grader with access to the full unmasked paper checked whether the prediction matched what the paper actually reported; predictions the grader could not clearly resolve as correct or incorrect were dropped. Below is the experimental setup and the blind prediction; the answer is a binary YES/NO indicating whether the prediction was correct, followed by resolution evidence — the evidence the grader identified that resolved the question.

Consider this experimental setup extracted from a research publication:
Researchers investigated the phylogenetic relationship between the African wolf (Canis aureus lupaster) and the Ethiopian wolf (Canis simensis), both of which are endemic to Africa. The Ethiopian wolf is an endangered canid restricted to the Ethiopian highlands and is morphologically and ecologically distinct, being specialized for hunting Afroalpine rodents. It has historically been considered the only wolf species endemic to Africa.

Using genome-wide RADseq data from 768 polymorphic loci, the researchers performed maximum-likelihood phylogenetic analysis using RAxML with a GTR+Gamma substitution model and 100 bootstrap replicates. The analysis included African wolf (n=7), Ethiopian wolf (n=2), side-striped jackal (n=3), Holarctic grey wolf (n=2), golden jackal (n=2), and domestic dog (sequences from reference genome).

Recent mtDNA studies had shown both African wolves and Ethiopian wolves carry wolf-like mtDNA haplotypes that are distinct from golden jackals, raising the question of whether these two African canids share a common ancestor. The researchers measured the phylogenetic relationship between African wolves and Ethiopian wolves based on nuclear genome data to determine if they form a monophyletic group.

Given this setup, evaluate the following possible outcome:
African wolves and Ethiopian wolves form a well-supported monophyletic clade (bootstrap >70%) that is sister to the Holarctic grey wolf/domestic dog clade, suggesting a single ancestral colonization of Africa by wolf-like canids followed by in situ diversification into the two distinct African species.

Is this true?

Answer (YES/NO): NO